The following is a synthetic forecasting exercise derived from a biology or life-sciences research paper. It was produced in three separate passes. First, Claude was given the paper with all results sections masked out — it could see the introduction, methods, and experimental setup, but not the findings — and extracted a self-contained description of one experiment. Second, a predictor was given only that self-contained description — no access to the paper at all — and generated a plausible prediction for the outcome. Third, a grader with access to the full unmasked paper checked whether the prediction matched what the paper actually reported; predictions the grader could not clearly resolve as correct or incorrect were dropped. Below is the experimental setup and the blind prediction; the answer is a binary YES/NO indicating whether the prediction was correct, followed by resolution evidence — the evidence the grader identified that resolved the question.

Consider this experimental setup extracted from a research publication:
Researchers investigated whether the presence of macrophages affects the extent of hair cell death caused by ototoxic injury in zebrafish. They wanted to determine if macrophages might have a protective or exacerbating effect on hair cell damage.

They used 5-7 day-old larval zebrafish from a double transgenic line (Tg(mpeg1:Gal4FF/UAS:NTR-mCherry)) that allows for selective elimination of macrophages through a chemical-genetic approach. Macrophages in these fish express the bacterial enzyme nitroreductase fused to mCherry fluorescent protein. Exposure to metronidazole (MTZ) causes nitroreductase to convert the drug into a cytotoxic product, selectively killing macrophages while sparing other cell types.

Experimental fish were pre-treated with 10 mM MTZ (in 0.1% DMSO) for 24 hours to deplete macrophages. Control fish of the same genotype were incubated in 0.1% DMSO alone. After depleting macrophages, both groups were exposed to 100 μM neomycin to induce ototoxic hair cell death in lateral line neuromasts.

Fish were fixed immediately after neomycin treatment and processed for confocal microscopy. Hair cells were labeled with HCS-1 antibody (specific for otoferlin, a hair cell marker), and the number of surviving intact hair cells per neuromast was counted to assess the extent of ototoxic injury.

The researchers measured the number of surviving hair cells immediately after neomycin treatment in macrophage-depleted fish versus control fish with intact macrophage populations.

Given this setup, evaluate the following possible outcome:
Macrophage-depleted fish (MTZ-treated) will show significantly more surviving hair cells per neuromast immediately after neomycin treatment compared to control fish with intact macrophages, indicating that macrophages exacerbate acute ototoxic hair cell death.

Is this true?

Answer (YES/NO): NO